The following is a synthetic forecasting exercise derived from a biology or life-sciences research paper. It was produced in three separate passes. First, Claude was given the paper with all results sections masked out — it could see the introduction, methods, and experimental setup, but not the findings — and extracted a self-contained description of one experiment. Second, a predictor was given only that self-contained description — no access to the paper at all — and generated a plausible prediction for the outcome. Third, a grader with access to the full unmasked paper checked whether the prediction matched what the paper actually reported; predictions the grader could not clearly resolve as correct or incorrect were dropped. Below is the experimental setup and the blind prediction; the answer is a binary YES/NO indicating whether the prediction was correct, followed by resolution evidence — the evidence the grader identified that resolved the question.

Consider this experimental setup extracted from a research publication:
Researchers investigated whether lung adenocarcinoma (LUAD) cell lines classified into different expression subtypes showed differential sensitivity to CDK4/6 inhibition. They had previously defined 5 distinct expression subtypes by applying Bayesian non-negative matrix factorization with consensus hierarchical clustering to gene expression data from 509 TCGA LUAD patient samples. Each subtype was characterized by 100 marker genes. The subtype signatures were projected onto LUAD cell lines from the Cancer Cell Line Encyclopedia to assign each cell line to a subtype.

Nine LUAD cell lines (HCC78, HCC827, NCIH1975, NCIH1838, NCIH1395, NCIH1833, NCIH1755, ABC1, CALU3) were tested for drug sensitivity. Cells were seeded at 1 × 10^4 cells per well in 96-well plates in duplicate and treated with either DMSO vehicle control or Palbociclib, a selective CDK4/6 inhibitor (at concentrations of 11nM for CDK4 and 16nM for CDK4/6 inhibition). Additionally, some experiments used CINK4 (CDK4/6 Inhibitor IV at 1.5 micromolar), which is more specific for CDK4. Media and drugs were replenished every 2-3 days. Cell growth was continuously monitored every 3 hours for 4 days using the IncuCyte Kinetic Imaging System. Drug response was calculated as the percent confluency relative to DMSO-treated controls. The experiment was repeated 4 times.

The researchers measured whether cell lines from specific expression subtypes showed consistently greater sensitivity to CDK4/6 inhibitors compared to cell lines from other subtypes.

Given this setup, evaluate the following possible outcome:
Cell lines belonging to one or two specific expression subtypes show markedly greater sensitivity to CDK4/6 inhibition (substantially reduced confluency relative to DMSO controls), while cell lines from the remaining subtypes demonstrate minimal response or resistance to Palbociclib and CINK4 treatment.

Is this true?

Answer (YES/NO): YES